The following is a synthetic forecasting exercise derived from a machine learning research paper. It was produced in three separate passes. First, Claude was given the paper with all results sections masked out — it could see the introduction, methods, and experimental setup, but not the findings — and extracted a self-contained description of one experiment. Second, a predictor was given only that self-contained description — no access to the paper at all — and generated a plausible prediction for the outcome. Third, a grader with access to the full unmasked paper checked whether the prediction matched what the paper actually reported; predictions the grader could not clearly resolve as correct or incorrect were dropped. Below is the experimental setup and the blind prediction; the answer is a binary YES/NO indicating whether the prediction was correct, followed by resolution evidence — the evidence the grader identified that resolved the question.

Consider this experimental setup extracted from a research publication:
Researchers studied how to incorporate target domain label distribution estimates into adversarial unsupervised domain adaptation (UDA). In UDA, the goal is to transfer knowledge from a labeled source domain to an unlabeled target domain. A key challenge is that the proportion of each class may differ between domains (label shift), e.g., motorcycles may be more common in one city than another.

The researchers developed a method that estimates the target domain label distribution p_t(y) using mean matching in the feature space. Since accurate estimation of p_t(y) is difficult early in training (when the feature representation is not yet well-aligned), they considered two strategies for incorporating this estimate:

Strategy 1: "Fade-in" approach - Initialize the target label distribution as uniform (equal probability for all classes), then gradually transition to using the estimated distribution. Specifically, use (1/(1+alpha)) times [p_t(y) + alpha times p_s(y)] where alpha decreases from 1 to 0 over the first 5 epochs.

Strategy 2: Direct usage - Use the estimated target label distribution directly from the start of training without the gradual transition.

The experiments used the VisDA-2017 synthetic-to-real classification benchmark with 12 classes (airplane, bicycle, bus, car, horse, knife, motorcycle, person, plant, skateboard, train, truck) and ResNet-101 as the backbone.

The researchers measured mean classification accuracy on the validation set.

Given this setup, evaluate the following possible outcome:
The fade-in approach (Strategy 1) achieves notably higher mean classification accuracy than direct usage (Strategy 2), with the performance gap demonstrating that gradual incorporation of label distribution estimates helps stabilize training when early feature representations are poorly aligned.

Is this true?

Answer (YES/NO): NO